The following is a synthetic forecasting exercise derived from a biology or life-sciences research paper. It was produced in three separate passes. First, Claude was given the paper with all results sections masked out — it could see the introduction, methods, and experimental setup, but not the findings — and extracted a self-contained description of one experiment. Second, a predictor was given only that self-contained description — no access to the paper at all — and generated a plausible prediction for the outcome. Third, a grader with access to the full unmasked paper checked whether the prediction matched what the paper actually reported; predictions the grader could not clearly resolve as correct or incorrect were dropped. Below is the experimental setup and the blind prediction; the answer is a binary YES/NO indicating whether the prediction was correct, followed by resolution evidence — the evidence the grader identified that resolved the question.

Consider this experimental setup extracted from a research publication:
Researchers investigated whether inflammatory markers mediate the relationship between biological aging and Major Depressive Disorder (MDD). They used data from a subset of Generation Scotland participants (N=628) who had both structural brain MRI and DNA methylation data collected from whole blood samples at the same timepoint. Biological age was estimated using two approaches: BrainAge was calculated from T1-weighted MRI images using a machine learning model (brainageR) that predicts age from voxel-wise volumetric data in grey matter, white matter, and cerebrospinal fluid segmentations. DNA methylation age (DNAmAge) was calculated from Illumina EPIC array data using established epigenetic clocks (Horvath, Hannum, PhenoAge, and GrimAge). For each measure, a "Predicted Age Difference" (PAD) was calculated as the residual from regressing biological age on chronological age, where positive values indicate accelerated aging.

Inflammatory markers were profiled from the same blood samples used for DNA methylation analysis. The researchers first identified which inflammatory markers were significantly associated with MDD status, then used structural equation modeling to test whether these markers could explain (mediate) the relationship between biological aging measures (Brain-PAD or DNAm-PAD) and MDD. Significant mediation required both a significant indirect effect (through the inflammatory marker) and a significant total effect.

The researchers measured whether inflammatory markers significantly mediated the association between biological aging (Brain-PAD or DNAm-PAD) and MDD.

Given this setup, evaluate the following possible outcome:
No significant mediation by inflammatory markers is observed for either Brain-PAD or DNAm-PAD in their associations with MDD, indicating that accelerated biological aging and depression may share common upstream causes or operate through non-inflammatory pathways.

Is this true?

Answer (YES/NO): YES